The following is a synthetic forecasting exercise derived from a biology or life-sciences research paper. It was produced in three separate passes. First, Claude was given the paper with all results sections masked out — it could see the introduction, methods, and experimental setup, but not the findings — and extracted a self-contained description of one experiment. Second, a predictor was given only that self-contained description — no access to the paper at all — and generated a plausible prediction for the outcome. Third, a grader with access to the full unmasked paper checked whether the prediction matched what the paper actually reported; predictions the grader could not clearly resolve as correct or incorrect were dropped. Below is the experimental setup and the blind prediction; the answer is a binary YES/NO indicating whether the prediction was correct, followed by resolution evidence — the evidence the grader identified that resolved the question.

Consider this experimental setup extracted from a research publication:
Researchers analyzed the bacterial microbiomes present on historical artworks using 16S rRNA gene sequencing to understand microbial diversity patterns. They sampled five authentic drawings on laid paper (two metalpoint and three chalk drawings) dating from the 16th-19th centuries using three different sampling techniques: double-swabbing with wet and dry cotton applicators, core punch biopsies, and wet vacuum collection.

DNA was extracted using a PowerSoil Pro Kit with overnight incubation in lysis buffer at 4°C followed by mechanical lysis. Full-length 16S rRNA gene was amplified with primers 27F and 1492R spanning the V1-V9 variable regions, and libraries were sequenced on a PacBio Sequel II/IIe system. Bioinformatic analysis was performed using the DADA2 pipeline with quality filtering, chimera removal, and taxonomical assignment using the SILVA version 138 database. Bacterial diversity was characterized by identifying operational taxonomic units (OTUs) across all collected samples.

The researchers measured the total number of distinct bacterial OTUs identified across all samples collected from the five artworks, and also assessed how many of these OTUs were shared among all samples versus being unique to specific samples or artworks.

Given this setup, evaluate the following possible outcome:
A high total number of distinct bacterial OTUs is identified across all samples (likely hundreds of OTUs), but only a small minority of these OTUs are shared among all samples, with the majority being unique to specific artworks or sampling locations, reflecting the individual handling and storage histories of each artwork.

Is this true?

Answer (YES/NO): NO